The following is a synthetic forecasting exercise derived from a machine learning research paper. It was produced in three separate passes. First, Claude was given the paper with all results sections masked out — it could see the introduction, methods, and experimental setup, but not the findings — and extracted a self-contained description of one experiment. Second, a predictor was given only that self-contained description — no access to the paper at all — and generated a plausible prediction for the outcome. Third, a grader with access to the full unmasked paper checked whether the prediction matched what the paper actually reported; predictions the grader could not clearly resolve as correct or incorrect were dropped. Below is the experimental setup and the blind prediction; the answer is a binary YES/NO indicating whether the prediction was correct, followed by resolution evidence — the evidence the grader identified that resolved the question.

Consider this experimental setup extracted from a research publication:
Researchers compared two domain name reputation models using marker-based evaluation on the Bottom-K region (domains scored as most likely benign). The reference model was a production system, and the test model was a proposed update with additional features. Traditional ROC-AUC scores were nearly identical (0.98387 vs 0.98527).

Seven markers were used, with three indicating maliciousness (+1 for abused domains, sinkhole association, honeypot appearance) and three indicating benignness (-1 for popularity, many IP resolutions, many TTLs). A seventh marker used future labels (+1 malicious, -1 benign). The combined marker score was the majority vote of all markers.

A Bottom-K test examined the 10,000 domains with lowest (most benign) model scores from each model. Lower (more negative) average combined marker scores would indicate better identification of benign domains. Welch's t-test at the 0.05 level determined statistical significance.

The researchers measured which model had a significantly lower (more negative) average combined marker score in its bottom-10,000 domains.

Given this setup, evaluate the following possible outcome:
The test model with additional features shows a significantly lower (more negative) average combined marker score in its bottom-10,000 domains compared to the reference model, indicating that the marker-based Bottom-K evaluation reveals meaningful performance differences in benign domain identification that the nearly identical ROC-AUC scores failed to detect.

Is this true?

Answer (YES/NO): YES